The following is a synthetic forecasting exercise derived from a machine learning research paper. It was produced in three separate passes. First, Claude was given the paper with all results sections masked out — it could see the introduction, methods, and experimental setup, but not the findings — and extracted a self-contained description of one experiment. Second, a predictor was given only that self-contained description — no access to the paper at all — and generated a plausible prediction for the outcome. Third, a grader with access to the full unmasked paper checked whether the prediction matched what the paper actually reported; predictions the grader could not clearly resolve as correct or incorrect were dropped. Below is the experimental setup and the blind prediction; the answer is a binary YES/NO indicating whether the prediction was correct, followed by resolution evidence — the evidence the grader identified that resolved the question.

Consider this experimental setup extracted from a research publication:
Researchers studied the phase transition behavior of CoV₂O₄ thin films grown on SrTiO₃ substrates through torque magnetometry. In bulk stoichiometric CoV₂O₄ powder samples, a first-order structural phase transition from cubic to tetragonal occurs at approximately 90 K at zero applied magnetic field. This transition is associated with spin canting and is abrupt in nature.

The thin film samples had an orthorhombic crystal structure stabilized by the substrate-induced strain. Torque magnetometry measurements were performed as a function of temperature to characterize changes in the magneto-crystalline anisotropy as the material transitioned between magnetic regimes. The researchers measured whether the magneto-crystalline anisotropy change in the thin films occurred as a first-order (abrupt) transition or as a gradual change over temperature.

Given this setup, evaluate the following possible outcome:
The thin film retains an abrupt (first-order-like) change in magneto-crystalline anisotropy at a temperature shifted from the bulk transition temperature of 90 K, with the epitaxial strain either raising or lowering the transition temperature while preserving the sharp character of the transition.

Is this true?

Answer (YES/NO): NO